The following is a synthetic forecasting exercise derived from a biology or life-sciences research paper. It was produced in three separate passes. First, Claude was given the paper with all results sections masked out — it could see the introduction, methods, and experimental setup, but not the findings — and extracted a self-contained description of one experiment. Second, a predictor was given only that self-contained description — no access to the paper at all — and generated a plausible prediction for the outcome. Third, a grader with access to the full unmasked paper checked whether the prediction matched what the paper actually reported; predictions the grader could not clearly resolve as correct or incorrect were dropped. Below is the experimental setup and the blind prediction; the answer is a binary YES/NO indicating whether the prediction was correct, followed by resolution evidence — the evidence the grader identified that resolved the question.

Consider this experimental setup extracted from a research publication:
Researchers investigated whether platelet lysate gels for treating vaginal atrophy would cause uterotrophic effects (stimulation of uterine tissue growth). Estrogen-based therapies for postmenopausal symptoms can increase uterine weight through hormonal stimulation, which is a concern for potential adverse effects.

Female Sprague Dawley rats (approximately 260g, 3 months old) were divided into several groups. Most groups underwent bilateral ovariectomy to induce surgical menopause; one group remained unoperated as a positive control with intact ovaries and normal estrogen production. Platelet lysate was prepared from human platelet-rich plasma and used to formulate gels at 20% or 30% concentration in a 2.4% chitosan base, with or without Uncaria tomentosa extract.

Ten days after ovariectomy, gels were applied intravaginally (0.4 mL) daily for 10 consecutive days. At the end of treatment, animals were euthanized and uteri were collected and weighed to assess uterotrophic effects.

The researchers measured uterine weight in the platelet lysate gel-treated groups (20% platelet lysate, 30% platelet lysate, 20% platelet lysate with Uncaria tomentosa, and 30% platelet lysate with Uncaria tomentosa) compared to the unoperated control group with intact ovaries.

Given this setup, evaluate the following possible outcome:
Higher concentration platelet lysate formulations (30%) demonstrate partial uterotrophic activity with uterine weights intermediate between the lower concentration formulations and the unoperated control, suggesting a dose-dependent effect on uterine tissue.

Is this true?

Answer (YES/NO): NO